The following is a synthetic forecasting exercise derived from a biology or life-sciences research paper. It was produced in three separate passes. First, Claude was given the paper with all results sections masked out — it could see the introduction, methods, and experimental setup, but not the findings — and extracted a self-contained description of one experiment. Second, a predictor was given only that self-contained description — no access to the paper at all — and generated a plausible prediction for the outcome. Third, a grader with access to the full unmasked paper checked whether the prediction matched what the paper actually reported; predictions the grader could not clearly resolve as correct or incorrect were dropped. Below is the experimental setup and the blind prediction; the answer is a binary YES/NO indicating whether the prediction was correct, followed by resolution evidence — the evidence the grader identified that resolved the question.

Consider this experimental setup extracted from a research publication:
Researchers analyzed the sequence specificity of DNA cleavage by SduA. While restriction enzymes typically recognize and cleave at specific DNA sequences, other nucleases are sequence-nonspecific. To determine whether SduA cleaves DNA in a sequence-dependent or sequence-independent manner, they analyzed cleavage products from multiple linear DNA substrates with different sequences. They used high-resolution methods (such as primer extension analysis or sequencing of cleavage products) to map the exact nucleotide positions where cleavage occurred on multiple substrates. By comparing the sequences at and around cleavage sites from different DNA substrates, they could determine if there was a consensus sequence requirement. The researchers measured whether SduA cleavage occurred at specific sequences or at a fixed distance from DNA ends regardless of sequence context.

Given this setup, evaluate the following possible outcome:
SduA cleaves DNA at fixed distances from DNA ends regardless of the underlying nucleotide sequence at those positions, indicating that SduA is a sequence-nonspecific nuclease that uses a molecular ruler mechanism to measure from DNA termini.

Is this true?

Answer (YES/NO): YES